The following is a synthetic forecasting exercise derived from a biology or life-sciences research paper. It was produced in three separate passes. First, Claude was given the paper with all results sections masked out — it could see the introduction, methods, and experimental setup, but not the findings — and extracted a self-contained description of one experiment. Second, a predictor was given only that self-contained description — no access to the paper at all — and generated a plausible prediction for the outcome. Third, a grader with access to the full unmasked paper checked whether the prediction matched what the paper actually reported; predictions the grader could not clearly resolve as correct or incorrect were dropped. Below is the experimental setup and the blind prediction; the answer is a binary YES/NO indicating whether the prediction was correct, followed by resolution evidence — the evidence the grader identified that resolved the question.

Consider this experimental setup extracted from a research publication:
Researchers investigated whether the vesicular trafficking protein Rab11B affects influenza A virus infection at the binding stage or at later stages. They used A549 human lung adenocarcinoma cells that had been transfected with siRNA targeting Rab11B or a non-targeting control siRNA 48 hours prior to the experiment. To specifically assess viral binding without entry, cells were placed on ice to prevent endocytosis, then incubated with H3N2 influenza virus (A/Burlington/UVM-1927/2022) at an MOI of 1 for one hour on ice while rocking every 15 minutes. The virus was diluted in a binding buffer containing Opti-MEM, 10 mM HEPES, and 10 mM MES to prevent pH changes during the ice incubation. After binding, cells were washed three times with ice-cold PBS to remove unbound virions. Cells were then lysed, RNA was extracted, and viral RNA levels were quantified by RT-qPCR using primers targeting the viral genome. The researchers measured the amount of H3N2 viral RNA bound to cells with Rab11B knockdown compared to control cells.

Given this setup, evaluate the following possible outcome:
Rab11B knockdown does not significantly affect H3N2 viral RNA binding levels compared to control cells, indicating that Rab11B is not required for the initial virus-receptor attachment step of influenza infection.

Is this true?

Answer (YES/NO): NO